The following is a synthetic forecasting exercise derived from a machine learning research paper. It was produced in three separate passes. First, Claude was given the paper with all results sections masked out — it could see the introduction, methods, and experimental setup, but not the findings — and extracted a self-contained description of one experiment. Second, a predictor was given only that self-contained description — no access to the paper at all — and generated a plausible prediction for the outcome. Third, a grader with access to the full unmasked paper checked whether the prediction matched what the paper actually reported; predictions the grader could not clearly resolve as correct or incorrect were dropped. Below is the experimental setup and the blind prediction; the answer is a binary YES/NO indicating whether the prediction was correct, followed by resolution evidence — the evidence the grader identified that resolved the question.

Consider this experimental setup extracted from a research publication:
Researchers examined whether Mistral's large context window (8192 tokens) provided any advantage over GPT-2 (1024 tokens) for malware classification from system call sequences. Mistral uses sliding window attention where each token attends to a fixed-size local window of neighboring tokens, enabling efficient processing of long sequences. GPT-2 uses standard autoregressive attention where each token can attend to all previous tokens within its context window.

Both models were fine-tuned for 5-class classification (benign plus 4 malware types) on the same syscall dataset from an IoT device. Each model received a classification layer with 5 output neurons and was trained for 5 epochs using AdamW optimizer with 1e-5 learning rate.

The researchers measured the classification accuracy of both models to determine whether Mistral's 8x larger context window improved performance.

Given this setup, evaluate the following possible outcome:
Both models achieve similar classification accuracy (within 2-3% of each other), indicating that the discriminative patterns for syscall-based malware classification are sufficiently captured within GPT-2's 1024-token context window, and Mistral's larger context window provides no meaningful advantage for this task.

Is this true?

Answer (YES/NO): NO